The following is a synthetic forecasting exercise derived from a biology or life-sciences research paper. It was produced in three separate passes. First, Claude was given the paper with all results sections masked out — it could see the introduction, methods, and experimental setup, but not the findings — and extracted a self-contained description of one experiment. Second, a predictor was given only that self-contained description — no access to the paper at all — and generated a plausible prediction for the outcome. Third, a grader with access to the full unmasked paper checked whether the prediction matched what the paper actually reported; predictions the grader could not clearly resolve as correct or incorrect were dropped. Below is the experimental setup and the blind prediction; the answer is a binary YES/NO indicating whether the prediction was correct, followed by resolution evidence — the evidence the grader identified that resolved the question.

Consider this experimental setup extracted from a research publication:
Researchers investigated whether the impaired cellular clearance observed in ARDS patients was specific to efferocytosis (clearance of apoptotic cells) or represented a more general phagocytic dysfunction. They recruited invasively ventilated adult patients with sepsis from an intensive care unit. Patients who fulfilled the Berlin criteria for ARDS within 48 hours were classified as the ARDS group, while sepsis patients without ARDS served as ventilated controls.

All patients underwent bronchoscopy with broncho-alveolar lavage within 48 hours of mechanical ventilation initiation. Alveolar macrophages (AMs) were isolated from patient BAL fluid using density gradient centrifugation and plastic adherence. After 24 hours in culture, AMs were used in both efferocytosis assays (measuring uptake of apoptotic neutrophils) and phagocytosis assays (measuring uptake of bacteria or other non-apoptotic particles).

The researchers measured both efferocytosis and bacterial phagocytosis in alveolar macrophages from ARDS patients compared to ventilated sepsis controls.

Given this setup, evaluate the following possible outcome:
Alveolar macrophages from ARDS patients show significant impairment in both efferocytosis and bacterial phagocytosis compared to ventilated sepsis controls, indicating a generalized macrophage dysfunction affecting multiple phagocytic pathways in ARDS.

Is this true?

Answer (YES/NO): NO